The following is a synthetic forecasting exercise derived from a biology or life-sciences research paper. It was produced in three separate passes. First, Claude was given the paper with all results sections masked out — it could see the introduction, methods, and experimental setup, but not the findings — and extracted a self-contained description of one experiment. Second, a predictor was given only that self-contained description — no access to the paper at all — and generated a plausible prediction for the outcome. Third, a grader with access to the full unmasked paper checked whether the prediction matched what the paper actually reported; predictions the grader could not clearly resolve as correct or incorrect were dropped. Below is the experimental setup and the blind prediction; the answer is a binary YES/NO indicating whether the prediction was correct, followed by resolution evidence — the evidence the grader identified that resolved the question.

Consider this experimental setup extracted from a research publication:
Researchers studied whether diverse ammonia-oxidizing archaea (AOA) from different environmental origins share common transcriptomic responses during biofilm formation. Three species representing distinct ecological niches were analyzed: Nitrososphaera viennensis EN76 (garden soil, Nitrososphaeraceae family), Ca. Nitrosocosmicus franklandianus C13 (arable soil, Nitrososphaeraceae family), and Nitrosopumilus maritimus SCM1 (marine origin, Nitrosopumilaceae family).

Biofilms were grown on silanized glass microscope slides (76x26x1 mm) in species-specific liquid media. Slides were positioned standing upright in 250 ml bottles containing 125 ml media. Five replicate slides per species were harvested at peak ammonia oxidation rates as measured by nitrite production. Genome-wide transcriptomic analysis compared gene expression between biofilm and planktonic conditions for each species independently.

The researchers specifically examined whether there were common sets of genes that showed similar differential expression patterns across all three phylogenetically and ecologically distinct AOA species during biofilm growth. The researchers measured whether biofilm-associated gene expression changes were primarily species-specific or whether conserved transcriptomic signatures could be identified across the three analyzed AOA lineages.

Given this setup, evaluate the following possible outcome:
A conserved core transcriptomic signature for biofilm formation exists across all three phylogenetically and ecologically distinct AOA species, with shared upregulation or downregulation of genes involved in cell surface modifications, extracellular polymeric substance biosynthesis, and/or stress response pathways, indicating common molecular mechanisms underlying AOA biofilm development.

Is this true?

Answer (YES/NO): NO